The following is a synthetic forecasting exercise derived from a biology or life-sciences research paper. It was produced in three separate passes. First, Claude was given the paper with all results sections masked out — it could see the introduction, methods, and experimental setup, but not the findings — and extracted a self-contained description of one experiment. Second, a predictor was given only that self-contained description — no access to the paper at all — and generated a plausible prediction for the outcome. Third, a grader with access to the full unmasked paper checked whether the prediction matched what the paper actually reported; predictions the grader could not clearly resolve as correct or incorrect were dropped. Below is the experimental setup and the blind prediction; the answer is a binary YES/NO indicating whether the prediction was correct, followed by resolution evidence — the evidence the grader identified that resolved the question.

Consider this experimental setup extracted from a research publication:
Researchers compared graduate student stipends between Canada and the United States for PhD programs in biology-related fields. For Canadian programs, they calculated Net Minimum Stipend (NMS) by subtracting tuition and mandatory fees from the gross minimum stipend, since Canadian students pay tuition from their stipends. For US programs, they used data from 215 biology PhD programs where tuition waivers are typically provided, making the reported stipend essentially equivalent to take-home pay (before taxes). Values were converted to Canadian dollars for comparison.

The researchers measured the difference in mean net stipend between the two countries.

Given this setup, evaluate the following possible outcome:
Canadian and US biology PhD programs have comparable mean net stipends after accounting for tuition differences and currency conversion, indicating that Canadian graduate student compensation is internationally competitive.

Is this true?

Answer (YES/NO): NO